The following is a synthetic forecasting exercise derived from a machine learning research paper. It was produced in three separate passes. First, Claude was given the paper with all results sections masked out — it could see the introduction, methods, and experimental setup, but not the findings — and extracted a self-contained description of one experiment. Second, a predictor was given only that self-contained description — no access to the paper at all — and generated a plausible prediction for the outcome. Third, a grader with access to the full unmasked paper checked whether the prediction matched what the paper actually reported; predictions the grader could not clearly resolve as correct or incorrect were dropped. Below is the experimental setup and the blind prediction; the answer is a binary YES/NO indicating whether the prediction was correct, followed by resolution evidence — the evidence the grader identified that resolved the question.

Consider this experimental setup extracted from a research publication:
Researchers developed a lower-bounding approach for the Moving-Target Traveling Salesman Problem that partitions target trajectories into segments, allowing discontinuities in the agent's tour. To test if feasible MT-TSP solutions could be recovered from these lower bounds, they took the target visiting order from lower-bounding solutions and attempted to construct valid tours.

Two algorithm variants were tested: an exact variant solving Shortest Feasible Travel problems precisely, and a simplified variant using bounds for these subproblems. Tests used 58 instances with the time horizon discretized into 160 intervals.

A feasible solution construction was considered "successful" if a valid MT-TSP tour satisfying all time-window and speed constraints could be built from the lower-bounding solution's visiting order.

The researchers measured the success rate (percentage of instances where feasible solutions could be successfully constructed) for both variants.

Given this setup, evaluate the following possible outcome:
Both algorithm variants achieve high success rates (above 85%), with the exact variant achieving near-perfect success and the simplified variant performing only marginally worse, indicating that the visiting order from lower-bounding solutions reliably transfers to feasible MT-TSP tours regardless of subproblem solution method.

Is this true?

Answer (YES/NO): NO